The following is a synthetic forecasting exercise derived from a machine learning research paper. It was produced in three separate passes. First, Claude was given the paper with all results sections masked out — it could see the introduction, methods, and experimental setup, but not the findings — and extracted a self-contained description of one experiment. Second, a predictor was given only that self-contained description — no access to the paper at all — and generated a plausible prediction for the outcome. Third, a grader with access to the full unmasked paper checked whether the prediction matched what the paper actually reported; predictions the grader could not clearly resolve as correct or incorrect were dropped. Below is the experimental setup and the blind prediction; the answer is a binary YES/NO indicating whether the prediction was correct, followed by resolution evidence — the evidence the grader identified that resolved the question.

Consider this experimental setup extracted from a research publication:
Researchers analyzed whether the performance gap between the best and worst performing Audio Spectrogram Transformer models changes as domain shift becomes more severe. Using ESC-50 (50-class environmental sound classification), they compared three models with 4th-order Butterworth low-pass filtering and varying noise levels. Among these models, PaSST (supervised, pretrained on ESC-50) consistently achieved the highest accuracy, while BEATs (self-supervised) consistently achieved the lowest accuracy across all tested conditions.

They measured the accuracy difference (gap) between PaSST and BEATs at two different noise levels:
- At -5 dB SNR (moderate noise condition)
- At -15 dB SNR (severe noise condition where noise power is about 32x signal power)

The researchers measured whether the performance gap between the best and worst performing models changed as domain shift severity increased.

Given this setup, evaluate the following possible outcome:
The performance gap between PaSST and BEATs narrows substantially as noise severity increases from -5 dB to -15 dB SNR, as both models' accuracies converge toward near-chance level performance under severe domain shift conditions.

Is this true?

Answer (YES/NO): YES